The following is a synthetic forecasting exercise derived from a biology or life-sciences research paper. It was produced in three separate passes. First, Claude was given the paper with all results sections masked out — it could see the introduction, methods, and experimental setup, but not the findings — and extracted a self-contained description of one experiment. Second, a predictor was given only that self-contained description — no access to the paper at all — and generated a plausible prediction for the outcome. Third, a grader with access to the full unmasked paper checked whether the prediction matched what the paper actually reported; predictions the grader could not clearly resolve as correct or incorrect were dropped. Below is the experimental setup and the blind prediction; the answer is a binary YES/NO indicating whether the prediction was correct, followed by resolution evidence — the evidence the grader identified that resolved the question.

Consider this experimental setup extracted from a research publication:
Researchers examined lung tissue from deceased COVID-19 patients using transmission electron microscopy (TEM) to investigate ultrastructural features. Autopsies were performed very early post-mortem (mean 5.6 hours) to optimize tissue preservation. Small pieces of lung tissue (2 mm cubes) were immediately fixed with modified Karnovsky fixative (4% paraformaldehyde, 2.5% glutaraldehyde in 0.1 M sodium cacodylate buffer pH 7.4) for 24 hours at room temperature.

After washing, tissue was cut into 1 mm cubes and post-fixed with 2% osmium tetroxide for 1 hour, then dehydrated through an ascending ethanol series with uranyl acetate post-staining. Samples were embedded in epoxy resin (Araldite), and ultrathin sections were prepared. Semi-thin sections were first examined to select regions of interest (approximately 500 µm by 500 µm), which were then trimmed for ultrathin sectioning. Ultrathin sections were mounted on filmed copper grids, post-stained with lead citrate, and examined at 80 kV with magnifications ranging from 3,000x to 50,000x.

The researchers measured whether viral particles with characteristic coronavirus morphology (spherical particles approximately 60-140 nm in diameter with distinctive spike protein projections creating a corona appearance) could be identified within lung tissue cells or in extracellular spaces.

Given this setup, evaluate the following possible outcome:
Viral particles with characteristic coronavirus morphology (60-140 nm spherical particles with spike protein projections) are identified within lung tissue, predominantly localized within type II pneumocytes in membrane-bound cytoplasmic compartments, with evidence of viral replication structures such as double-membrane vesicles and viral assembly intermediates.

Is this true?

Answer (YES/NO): NO